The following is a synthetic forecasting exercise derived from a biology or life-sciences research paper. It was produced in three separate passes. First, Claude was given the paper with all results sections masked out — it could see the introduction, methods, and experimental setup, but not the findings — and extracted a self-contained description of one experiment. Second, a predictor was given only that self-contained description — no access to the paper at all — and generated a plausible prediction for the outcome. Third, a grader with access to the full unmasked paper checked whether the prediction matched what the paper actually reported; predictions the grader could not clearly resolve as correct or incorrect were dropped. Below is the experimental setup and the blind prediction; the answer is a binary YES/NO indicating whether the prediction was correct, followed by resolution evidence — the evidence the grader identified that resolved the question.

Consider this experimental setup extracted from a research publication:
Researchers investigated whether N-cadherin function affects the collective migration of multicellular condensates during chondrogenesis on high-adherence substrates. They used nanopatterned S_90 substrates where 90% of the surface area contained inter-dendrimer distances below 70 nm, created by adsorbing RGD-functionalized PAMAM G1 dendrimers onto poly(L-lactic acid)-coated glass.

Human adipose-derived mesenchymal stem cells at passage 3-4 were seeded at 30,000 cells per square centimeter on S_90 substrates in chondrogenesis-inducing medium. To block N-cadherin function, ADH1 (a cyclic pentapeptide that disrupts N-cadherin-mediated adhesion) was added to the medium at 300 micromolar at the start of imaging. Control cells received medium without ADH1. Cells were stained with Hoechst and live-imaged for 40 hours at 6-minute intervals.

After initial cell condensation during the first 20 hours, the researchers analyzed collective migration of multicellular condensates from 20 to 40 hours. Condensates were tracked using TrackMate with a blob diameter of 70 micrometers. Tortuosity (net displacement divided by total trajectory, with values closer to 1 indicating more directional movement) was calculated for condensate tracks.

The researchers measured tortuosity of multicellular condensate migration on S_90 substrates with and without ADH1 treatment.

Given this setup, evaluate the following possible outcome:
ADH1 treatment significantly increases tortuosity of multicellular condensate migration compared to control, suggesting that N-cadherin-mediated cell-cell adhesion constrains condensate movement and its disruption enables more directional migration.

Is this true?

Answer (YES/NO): NO